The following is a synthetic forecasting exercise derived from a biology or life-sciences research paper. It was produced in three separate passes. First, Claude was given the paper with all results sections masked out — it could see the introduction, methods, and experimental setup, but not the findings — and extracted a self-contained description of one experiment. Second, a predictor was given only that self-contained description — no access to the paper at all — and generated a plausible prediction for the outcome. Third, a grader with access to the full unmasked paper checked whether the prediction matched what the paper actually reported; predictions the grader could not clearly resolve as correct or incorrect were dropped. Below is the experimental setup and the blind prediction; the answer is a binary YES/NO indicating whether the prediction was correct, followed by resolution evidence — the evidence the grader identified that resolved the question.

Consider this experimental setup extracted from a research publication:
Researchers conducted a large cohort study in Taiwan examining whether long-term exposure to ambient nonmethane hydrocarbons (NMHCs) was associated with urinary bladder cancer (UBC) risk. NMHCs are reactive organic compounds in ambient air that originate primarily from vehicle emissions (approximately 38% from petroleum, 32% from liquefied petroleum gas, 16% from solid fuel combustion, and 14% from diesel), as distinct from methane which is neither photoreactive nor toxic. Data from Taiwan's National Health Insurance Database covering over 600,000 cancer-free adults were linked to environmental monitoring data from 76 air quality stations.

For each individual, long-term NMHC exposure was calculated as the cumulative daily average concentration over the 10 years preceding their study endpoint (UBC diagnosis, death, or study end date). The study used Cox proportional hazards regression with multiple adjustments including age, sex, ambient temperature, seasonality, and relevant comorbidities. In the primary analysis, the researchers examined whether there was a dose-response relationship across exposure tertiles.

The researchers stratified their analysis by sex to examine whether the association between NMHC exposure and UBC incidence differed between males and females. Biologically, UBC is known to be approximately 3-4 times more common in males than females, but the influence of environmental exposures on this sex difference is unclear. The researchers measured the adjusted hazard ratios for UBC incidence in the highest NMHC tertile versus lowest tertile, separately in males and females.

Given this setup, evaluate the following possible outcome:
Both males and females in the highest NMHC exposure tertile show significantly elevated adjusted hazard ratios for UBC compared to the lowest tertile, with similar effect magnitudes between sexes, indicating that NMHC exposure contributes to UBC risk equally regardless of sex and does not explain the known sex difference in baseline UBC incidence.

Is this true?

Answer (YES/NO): YES